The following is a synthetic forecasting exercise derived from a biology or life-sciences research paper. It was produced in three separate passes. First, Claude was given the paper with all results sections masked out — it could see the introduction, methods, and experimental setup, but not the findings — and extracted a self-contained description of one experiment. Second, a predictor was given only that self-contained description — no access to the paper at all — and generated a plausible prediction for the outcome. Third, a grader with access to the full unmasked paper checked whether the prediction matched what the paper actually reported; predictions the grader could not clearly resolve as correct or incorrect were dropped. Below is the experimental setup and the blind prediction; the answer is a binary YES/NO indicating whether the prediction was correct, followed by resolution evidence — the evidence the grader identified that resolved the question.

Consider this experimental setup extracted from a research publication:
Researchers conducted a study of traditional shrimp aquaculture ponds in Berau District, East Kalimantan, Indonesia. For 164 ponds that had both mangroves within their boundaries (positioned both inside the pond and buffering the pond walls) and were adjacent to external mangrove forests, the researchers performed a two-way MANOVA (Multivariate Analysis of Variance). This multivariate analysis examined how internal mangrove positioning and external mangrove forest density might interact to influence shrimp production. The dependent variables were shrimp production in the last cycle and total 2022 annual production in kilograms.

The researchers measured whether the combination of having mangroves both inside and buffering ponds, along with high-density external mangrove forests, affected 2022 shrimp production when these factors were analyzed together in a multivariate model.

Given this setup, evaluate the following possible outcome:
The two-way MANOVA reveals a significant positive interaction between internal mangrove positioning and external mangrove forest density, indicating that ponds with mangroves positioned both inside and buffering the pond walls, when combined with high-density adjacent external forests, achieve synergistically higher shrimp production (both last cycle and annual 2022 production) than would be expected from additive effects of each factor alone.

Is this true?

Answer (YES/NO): NO